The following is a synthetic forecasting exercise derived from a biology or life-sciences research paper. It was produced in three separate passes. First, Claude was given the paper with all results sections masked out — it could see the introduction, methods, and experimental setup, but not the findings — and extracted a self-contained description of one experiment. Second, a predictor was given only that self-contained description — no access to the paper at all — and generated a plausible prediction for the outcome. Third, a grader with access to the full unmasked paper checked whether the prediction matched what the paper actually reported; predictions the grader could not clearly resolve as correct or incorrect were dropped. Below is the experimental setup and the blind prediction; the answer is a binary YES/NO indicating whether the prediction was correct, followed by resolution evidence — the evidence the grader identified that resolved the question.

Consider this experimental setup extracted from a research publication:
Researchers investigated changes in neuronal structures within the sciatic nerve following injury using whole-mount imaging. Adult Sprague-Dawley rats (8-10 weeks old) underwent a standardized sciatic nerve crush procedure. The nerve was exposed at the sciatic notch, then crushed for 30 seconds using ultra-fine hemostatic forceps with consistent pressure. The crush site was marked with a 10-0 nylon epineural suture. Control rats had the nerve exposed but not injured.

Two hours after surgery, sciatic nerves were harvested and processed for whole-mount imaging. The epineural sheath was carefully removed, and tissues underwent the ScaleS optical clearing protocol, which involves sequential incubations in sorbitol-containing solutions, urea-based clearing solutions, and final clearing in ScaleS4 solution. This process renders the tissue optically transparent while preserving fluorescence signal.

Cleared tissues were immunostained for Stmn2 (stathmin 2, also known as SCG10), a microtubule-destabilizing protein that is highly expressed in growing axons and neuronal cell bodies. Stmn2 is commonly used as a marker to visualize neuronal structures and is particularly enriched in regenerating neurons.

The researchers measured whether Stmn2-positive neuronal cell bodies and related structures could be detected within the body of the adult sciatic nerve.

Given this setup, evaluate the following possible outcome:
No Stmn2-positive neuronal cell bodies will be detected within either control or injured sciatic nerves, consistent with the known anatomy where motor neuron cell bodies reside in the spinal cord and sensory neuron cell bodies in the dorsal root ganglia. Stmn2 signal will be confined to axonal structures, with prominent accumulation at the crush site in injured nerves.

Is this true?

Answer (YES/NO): NO